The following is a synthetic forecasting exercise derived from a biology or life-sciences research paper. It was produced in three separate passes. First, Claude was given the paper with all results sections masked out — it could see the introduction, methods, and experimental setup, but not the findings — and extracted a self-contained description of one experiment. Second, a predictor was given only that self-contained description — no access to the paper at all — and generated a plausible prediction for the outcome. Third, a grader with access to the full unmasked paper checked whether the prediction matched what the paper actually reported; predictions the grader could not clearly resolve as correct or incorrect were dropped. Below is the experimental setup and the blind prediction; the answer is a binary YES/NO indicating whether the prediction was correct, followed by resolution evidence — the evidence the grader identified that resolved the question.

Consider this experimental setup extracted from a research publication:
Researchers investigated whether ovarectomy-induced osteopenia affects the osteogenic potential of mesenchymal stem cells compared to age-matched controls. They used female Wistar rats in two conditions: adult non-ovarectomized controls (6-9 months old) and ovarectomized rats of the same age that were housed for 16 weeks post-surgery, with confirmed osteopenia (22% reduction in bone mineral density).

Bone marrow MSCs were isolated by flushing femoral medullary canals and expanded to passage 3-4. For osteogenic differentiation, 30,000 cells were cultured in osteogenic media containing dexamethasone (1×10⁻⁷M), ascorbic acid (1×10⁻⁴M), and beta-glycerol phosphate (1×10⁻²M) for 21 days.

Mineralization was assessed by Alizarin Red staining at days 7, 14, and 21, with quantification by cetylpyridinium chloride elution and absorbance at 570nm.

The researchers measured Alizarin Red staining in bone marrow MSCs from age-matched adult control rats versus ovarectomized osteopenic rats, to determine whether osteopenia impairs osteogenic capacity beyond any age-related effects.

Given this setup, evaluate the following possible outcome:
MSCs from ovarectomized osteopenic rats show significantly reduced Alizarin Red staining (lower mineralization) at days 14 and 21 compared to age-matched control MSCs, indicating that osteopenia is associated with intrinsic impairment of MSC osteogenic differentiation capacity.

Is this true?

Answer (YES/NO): YES